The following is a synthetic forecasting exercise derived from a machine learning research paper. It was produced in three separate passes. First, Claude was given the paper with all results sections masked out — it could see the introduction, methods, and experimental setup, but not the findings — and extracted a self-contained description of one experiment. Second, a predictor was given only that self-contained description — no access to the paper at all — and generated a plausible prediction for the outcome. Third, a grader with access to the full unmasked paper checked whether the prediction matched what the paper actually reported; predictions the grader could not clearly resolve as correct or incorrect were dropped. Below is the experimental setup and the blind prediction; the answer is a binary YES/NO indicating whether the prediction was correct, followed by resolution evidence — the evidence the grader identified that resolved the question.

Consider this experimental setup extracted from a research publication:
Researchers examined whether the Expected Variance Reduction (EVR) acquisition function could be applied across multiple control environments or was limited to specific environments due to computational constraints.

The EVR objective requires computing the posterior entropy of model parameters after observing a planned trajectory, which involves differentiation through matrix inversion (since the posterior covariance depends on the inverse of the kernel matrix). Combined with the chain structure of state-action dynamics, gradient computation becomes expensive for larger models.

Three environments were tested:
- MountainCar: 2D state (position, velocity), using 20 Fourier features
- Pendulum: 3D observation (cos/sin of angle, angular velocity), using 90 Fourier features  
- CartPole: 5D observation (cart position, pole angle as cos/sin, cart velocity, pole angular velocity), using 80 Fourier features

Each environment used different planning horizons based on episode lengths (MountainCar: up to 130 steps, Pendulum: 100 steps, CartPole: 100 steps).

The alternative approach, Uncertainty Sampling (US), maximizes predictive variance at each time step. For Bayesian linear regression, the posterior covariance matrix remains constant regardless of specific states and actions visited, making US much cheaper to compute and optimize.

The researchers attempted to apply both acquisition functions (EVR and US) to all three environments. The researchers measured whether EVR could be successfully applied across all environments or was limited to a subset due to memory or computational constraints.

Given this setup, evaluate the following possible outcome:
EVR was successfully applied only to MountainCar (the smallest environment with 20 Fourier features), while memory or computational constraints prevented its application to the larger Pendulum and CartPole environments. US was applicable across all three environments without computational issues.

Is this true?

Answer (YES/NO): YES